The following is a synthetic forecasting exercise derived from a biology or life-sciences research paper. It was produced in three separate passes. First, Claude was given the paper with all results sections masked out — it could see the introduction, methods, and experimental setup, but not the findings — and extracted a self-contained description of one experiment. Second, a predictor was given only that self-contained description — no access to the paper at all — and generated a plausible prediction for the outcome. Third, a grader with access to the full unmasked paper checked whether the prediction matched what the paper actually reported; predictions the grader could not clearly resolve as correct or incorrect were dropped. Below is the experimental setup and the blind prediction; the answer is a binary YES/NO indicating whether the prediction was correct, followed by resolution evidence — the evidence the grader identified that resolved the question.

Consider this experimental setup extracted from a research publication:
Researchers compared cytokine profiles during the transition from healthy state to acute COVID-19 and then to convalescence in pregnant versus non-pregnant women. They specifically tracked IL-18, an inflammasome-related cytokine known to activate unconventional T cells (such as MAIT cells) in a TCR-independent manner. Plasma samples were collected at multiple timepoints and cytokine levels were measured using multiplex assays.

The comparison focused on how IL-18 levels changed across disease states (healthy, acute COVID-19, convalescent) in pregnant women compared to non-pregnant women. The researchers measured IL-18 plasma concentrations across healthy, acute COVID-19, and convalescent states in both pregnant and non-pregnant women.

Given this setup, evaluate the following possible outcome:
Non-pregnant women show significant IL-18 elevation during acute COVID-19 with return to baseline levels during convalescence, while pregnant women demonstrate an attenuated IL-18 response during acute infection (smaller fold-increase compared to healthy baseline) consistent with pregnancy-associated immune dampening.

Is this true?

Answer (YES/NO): NO